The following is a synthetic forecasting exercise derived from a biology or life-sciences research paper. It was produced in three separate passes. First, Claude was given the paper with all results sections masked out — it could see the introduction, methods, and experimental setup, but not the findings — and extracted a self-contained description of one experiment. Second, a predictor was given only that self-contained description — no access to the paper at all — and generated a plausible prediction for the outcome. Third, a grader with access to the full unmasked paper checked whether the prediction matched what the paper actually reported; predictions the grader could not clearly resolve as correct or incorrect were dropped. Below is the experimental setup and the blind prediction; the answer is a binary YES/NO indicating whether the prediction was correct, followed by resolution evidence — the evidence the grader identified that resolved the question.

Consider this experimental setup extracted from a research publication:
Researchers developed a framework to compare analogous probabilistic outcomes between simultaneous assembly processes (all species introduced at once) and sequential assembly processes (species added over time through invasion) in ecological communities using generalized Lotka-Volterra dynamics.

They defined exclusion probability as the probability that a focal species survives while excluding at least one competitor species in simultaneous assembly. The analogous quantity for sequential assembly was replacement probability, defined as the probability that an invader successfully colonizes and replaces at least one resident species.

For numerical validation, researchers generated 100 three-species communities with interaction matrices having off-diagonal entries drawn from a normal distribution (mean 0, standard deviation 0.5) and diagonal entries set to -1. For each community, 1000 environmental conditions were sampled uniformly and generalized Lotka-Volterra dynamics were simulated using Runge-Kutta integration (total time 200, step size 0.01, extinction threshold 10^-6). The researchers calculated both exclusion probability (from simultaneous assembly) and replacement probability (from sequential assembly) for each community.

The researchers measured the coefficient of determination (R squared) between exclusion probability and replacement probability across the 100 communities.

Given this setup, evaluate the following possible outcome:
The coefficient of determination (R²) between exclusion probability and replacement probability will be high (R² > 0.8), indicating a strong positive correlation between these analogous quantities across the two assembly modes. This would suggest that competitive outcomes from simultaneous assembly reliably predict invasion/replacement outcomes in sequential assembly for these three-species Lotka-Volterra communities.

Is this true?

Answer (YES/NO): NO